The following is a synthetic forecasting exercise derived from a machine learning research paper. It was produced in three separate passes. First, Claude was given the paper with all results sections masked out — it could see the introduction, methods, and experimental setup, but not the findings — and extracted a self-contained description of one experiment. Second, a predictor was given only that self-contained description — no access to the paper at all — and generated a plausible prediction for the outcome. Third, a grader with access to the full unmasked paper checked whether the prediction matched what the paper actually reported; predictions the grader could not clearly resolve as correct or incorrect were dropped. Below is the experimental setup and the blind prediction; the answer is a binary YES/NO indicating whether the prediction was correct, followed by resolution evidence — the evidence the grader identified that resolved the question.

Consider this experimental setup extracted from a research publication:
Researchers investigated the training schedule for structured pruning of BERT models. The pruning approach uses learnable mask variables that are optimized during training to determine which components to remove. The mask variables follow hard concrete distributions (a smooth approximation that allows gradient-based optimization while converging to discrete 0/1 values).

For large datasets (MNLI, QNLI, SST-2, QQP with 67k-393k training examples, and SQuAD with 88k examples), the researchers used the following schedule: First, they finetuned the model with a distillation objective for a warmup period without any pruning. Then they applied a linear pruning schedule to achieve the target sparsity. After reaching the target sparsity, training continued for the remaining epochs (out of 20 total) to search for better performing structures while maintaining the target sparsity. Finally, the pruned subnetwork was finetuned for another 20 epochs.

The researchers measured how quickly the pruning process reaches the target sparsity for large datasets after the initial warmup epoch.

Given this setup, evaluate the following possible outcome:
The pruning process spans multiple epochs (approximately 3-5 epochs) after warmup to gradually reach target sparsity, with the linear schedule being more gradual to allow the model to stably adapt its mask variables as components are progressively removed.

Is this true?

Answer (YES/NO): NO